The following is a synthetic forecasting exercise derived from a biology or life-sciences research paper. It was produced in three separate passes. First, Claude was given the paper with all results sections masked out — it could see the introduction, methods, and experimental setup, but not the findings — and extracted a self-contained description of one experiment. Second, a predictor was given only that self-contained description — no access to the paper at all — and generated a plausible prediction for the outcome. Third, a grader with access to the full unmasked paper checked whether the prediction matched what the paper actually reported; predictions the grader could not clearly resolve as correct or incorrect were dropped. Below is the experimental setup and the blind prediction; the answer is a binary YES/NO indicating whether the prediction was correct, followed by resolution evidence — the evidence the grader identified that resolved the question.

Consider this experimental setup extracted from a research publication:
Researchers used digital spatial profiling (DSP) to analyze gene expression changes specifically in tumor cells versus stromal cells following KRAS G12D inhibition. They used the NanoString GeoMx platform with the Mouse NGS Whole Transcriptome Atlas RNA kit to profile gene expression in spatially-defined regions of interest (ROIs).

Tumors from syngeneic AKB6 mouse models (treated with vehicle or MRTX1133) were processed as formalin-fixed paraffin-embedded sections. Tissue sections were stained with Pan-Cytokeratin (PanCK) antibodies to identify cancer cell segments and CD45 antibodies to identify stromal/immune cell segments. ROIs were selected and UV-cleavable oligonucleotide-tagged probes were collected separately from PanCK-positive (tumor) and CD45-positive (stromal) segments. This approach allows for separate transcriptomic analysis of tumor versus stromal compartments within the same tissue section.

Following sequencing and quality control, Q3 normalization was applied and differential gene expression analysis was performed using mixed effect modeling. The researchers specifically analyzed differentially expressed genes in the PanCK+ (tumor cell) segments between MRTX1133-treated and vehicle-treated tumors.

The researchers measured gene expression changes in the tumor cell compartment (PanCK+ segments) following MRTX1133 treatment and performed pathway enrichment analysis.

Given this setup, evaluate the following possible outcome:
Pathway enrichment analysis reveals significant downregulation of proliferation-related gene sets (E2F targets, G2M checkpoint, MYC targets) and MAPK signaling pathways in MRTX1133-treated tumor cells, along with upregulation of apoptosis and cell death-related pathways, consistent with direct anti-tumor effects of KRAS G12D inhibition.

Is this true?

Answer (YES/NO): NO